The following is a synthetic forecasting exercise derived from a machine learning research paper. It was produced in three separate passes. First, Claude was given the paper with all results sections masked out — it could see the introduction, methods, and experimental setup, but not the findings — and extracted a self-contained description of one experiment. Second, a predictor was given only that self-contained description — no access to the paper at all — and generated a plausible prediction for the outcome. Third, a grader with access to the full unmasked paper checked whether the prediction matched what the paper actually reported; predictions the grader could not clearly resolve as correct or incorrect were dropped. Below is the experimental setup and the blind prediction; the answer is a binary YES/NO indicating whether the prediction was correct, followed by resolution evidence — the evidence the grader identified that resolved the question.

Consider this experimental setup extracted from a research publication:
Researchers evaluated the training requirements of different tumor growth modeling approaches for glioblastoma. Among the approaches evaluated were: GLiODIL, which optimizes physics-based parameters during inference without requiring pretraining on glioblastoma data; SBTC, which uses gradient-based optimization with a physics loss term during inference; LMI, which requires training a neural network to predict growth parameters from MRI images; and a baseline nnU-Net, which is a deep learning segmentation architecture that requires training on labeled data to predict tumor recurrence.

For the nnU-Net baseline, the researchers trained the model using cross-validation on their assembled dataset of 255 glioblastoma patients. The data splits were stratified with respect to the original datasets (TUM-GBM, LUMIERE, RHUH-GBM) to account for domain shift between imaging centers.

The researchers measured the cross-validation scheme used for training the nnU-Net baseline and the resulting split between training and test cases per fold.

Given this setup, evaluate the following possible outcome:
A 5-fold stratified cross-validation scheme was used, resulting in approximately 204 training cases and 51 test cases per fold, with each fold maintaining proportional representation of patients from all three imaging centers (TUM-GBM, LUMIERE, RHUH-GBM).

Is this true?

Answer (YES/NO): NO